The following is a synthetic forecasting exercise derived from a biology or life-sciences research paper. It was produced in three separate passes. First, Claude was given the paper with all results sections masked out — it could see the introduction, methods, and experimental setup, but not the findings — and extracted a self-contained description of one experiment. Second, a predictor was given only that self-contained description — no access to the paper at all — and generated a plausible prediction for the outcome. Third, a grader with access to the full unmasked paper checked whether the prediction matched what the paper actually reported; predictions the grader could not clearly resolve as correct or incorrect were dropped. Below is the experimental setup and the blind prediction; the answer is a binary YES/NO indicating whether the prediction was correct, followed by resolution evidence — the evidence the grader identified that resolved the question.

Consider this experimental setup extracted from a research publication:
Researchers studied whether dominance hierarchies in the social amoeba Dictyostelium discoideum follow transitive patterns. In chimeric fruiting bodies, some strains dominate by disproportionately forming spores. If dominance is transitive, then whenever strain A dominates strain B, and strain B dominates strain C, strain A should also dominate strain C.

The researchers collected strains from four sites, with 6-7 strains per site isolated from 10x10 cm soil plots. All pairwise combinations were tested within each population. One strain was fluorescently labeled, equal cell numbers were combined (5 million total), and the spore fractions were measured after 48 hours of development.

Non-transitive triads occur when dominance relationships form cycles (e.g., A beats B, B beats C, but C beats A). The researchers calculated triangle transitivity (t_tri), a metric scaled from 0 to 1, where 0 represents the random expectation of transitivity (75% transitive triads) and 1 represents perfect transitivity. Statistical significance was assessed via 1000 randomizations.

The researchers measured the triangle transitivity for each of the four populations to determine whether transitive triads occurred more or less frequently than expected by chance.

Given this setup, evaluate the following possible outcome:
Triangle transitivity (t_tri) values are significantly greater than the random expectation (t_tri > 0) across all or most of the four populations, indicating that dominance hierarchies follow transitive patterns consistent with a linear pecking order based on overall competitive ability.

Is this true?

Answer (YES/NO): NO